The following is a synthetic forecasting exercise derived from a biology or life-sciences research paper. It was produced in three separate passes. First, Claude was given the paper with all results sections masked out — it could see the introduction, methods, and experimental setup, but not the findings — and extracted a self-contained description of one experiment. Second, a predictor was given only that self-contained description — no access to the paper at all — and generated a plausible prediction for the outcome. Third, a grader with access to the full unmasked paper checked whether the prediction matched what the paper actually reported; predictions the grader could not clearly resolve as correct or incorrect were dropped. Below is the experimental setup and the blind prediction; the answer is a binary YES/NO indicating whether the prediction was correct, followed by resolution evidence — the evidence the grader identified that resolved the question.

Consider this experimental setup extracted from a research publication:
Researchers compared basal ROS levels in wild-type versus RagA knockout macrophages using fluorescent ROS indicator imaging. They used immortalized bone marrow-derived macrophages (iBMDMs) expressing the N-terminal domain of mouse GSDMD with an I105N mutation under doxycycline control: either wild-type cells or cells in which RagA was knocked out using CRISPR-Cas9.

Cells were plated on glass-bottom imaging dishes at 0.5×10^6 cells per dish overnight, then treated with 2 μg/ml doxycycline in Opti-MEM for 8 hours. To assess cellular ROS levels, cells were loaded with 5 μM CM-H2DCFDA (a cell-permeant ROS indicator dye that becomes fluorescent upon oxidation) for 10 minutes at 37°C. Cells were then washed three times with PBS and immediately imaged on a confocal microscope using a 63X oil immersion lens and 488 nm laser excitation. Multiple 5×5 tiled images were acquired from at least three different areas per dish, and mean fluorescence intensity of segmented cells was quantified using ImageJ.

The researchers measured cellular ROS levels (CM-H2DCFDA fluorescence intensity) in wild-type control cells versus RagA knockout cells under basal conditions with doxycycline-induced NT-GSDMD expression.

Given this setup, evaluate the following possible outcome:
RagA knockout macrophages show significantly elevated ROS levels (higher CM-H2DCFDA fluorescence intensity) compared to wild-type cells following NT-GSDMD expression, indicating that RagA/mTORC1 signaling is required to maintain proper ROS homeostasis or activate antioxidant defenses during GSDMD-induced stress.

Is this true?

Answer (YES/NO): NO